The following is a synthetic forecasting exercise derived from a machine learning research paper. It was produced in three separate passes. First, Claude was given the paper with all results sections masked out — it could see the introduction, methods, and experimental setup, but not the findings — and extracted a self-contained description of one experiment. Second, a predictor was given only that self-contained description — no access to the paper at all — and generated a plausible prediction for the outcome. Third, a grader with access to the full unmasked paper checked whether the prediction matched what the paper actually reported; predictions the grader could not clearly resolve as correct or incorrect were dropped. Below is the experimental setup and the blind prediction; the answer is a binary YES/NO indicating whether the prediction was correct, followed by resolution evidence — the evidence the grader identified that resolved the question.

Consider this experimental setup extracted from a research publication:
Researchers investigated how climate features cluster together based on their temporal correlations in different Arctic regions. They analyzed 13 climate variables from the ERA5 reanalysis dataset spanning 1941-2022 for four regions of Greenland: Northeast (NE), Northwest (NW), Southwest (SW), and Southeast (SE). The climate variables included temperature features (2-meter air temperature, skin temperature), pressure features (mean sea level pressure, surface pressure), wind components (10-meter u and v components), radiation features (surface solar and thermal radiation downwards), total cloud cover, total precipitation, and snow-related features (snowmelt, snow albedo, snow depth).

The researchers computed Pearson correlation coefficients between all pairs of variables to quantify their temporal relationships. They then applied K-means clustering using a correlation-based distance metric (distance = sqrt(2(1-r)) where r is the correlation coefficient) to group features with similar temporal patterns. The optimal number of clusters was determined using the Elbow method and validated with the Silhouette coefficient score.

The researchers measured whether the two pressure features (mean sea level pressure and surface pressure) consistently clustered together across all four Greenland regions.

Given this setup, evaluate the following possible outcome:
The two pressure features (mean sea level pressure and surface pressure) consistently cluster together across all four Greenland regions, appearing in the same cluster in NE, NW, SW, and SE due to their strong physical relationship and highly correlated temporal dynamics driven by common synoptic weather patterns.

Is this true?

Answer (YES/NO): YES